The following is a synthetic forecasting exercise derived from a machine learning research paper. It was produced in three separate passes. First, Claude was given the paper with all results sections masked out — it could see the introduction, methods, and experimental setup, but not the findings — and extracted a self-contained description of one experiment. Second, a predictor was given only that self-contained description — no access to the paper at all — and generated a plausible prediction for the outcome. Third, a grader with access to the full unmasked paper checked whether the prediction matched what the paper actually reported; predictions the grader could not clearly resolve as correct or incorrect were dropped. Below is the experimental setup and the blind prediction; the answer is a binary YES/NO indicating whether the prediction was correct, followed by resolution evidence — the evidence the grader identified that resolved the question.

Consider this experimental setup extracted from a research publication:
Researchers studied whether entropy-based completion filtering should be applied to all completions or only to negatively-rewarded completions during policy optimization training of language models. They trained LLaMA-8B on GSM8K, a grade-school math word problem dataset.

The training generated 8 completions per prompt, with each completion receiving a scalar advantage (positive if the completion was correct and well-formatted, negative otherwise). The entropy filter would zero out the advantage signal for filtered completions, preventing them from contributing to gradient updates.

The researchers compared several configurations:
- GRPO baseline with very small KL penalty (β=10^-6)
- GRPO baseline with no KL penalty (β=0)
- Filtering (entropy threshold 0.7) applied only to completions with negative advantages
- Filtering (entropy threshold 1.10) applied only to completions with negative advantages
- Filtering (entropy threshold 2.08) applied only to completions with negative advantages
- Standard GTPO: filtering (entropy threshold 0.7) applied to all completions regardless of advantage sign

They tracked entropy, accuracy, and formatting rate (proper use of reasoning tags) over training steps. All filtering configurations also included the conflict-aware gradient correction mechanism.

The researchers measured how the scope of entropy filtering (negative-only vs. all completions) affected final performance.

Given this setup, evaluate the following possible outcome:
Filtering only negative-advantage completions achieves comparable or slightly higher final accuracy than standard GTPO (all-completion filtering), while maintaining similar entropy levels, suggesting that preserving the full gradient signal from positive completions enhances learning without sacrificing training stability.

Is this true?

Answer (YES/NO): NO